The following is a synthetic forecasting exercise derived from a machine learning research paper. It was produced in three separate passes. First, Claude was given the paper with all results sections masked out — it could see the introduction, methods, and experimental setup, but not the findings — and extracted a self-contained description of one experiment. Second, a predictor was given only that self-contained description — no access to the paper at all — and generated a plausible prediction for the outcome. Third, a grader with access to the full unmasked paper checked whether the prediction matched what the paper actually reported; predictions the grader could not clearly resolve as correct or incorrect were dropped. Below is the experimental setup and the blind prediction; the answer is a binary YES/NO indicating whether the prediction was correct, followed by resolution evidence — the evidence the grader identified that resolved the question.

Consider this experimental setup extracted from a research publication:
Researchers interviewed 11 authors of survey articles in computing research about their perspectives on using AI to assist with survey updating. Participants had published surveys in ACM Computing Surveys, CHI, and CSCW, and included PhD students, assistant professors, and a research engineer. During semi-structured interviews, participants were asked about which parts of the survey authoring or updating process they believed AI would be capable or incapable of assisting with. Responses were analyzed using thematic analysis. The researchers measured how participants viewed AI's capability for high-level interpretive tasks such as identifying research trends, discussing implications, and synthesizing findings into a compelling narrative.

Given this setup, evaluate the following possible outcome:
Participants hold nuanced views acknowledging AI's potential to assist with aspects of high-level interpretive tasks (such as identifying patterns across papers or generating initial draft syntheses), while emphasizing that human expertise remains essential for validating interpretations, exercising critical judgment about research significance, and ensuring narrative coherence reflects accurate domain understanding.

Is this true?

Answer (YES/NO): NO